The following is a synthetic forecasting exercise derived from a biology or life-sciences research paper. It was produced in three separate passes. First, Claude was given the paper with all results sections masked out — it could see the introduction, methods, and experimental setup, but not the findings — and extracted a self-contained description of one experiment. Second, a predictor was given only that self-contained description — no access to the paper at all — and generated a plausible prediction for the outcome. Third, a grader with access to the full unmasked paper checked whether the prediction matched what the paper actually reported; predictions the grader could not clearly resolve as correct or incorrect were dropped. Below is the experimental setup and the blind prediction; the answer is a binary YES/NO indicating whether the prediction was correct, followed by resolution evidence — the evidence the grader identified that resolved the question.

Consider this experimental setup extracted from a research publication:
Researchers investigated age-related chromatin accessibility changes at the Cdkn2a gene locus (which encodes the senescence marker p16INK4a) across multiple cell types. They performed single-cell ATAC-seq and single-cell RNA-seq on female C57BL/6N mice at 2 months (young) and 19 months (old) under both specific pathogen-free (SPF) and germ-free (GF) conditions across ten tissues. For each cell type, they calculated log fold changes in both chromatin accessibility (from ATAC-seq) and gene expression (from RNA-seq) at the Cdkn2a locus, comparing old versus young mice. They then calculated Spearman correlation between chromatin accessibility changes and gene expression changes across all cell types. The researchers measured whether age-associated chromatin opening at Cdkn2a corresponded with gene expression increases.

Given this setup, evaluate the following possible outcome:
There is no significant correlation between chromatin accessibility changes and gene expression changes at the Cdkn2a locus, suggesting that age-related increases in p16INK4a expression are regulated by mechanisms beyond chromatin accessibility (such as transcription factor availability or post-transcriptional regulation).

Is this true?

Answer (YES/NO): YES